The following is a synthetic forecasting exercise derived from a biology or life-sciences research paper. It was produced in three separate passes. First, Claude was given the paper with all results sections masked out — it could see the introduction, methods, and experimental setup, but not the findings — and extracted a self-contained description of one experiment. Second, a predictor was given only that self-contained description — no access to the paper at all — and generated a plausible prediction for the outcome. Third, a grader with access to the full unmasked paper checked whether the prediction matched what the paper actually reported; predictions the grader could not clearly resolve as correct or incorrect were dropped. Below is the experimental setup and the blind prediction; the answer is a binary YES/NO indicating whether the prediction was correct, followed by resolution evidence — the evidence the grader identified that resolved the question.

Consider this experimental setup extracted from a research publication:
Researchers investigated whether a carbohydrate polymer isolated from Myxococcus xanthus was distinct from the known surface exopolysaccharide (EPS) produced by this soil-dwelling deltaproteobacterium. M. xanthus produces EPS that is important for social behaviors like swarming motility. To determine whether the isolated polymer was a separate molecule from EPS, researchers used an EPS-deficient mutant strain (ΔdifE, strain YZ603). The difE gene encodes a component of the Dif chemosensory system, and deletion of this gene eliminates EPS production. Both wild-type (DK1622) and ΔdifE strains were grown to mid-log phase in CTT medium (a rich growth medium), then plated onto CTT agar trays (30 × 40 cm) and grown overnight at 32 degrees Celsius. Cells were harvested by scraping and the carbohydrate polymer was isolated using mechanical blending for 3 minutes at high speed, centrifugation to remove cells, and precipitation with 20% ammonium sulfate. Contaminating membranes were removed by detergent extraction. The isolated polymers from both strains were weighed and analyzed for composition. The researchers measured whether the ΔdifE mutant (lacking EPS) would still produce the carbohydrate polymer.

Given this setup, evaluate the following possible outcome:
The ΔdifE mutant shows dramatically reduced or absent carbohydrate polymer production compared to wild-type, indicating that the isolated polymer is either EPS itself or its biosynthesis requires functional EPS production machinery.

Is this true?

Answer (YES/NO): NO